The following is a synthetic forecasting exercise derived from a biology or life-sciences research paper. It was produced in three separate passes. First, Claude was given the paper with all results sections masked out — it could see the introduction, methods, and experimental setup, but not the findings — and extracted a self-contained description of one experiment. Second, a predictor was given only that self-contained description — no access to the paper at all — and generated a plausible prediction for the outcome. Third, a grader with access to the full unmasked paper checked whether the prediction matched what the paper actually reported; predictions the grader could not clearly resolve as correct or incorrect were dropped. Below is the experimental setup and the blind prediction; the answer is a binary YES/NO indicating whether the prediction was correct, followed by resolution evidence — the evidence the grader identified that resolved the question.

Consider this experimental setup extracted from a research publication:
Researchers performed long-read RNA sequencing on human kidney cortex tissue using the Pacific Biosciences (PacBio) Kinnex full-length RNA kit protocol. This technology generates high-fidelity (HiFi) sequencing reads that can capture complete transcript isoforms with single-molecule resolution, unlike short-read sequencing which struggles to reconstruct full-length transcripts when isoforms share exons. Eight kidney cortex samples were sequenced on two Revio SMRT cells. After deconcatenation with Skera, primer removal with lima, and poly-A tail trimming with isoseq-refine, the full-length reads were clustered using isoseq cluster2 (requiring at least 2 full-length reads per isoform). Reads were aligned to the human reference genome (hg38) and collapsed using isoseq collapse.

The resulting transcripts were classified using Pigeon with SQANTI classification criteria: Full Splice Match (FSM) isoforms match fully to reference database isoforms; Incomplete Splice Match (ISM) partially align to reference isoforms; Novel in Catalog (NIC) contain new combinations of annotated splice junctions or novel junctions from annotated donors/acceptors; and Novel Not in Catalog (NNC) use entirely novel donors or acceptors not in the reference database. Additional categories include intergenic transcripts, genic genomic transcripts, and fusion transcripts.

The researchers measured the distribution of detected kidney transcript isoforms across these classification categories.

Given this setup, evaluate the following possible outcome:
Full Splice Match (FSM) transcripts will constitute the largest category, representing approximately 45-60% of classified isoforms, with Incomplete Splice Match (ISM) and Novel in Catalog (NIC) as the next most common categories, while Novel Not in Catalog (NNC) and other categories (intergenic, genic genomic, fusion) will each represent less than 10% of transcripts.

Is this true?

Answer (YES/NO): NO